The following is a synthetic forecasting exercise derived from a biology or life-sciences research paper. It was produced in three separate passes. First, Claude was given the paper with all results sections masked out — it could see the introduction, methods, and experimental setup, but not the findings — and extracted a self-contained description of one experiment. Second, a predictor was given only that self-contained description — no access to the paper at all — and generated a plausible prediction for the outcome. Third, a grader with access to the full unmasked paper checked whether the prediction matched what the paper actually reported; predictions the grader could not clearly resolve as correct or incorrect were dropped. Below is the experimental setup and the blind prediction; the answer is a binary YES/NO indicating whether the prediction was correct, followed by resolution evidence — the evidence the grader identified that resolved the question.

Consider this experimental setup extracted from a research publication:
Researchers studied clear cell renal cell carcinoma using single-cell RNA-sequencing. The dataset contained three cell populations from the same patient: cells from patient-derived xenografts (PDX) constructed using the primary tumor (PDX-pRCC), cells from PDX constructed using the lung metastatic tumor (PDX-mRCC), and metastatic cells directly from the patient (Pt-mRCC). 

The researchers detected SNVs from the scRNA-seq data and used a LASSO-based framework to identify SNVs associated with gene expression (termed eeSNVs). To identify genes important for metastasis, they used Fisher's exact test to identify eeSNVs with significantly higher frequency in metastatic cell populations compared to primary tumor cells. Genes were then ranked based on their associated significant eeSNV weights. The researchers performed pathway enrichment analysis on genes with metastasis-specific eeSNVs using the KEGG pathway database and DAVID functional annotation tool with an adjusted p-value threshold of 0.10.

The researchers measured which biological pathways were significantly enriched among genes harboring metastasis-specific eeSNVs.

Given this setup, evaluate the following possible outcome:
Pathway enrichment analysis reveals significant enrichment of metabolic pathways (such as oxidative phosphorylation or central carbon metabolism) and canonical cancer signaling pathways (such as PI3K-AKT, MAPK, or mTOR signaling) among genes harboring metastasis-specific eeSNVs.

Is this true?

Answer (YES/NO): NO